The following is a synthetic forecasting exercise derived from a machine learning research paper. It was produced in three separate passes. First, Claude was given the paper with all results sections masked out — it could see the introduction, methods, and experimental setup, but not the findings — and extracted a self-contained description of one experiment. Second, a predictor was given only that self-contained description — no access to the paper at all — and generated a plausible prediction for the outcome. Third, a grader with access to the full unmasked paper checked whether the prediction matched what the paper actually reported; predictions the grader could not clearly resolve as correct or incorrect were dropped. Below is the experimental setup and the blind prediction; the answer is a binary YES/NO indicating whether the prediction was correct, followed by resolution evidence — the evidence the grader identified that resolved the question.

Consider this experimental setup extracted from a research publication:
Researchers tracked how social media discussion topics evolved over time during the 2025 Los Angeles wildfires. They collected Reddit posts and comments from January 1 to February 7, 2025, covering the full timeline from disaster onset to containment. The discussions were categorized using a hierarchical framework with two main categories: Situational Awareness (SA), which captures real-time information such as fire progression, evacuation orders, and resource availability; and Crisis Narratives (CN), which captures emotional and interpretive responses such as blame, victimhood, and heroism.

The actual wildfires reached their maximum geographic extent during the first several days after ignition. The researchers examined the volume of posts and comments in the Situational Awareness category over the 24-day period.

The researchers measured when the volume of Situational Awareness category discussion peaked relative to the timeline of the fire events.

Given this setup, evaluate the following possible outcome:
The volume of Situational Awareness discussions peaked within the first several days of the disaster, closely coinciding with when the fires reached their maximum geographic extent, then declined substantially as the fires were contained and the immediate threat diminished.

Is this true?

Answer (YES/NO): YES